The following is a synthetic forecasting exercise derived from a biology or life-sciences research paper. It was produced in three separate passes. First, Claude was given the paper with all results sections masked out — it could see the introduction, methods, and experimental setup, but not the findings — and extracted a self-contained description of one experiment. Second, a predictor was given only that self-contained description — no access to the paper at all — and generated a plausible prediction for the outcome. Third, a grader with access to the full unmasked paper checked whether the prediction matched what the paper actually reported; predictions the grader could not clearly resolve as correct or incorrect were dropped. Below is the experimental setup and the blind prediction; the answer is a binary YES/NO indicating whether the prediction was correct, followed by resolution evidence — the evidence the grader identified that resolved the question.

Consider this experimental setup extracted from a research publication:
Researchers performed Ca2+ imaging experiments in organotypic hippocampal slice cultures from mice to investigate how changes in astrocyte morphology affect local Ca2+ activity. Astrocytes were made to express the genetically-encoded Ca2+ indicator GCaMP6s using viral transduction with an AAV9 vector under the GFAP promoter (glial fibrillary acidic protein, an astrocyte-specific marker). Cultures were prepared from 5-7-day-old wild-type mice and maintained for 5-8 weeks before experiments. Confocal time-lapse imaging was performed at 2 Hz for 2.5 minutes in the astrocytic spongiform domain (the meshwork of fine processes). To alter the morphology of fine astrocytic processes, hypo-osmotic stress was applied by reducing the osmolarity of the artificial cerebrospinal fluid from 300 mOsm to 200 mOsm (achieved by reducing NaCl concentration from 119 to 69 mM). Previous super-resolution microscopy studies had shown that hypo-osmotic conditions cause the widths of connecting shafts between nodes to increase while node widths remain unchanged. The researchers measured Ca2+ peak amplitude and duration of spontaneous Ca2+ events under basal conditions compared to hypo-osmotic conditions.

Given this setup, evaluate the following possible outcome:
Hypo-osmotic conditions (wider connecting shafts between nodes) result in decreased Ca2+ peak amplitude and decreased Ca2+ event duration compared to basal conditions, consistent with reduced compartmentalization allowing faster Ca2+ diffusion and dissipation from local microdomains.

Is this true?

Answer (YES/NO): YES